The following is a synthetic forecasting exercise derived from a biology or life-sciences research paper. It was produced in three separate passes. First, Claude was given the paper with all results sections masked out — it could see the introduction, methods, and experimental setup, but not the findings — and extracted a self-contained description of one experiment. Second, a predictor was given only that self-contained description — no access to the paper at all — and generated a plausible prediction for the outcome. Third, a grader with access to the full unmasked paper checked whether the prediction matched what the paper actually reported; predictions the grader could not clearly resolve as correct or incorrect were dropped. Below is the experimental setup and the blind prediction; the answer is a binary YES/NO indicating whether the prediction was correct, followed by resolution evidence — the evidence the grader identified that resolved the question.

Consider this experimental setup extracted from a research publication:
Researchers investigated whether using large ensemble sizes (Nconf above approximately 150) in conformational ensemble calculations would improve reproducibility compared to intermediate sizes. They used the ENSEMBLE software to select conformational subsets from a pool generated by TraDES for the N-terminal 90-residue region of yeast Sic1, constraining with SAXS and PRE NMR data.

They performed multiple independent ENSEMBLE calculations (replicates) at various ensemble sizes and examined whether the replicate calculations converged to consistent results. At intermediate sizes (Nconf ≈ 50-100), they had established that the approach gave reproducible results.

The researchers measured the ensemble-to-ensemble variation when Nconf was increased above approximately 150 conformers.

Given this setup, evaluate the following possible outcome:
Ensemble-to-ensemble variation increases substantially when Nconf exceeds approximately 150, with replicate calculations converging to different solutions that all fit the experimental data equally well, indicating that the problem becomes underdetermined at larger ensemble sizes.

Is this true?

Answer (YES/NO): YES